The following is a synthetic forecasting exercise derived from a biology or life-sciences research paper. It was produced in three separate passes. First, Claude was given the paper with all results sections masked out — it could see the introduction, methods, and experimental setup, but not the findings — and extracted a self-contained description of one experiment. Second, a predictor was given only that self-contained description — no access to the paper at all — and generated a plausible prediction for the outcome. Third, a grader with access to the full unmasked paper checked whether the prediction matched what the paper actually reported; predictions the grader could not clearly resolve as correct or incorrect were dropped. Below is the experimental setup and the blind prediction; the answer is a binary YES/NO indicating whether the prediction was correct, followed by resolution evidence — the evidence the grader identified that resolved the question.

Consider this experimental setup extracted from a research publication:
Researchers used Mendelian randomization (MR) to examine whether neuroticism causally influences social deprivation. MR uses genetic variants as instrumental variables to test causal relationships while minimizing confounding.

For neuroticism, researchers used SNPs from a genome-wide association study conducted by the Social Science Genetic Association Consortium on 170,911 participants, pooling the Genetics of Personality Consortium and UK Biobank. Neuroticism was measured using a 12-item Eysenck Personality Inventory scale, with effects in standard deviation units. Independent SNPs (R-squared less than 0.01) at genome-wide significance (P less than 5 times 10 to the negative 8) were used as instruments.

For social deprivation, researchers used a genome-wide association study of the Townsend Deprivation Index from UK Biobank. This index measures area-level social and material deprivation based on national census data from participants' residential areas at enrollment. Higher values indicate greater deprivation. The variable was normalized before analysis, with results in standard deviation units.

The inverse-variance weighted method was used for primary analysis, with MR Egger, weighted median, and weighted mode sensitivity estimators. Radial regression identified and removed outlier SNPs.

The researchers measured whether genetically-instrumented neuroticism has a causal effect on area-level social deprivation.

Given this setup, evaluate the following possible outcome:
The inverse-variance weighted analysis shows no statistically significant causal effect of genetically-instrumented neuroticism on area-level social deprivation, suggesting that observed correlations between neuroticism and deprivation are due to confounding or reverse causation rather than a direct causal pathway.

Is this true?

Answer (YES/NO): NO